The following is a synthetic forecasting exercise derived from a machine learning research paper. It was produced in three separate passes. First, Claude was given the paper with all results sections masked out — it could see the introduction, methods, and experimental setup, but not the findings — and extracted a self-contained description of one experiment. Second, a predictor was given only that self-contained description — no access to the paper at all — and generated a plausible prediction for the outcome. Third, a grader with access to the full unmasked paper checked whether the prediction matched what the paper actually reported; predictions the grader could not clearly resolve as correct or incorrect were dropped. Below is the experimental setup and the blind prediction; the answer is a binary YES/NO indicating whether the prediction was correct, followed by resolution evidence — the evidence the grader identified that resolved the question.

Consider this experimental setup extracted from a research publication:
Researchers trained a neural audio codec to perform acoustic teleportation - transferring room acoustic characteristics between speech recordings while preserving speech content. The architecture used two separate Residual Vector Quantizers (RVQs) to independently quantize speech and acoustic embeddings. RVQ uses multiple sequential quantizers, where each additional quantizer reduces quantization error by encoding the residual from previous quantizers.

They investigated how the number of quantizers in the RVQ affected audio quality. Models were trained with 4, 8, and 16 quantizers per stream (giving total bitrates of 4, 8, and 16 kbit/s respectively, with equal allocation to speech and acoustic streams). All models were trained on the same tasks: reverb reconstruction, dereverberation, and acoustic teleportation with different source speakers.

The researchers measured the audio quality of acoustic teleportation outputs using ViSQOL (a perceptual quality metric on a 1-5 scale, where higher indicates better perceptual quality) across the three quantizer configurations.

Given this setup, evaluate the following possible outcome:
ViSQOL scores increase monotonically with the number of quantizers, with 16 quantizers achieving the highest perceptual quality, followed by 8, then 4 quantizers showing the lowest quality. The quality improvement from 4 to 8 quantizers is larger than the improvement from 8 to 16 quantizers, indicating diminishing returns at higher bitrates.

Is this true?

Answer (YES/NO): NO